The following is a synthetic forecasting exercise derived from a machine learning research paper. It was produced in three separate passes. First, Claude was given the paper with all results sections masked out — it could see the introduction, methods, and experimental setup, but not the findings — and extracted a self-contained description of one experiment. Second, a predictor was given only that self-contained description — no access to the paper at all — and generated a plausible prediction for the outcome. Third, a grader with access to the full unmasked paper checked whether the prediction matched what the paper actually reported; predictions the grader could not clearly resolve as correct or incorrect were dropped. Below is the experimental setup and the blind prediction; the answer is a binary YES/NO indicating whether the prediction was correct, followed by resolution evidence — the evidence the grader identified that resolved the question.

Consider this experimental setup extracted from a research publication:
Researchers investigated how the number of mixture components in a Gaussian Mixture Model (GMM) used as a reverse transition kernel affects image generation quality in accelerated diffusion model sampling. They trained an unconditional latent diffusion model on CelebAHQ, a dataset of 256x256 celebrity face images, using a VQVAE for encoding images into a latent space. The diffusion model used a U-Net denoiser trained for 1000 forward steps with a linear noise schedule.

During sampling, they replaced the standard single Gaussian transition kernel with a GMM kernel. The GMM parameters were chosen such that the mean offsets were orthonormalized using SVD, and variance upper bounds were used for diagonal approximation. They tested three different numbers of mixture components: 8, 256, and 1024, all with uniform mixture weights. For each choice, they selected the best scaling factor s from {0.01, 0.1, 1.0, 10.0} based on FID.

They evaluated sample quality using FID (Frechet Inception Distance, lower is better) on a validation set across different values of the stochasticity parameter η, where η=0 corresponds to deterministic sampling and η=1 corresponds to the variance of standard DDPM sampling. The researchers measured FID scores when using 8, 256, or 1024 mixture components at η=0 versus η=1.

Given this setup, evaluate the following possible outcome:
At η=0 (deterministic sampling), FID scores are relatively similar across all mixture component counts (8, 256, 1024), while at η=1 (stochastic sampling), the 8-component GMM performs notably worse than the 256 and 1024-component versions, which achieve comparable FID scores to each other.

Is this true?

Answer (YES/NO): NO